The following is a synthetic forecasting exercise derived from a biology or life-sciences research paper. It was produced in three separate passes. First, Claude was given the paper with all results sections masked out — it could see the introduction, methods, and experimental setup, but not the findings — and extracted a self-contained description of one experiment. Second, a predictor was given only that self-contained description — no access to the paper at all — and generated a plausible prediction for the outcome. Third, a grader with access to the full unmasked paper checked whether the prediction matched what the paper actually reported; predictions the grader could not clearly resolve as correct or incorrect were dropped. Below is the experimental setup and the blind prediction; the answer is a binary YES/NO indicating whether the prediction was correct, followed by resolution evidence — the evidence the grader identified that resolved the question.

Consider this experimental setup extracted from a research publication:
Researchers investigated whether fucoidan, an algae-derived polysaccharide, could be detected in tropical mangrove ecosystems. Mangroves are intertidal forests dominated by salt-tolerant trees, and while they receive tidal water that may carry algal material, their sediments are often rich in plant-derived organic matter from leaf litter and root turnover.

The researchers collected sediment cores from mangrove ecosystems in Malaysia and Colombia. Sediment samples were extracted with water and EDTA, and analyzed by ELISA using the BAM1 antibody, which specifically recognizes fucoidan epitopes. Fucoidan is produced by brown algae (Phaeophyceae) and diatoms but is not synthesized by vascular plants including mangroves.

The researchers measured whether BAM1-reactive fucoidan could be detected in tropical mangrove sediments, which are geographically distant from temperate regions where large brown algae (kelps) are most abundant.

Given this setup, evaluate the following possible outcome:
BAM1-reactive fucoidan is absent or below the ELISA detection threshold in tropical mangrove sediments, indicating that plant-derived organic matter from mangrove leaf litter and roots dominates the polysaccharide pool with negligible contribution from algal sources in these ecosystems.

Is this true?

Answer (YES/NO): NO